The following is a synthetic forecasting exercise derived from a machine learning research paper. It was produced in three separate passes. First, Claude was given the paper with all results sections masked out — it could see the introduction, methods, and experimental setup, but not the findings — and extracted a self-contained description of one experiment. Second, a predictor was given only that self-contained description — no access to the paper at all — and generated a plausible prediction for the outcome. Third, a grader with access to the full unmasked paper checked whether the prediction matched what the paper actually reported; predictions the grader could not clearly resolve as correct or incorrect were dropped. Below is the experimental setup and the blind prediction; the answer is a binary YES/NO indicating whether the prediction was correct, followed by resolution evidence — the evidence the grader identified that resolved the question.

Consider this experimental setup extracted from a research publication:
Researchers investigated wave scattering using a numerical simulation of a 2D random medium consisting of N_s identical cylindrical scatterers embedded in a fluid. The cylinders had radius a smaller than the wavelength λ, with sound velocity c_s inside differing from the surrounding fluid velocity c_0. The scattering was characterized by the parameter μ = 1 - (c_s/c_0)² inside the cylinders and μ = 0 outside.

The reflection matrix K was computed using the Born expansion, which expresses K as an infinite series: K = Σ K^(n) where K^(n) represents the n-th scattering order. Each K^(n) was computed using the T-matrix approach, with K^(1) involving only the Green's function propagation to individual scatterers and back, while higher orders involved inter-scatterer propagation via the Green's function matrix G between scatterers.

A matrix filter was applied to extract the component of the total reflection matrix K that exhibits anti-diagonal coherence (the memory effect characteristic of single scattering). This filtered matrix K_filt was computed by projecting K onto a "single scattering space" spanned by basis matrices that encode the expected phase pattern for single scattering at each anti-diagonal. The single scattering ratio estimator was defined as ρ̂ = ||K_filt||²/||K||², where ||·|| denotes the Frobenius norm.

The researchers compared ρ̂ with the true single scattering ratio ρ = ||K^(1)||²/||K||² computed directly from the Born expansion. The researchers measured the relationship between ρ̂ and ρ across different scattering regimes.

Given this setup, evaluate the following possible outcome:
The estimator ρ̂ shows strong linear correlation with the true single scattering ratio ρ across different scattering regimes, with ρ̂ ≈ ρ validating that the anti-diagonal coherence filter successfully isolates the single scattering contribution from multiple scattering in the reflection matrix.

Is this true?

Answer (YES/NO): NO